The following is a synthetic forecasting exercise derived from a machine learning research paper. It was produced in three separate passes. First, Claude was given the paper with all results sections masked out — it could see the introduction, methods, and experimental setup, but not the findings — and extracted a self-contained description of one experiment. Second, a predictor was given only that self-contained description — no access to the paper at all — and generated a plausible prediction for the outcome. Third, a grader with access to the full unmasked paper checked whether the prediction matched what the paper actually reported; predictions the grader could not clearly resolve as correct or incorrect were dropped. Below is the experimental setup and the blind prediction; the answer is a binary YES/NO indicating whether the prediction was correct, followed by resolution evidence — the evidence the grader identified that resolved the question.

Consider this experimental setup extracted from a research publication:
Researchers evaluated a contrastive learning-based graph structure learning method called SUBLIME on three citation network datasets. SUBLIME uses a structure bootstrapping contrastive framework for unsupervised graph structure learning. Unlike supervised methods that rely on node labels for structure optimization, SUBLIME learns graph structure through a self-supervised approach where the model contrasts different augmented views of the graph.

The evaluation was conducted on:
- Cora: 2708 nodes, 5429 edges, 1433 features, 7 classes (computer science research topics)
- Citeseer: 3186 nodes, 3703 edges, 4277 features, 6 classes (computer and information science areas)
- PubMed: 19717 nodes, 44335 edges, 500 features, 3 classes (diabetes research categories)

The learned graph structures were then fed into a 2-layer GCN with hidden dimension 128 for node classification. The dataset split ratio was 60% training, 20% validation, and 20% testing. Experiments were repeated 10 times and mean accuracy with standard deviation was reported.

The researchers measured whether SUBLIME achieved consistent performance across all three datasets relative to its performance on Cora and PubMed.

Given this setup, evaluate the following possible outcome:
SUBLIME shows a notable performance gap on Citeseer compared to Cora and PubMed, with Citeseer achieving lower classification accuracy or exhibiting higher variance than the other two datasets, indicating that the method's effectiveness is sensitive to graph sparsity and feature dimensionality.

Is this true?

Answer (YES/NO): YES